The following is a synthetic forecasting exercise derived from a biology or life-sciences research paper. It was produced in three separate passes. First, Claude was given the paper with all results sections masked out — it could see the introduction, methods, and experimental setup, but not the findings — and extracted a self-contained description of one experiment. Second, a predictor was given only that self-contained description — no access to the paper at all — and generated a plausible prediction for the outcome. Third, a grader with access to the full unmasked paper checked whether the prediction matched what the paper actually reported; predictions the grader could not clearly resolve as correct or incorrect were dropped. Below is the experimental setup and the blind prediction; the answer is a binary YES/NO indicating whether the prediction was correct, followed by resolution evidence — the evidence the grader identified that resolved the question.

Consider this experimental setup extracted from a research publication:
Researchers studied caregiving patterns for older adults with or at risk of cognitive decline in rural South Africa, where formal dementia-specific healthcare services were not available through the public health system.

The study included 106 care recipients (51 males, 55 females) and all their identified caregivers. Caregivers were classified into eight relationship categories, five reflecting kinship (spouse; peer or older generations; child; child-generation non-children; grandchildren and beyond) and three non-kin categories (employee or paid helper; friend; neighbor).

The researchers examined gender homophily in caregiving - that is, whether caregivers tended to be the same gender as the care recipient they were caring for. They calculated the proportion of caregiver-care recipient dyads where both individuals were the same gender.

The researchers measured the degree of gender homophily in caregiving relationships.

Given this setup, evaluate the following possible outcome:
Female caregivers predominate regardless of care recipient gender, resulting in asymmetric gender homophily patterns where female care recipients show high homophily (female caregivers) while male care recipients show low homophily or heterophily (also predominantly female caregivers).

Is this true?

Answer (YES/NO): YES